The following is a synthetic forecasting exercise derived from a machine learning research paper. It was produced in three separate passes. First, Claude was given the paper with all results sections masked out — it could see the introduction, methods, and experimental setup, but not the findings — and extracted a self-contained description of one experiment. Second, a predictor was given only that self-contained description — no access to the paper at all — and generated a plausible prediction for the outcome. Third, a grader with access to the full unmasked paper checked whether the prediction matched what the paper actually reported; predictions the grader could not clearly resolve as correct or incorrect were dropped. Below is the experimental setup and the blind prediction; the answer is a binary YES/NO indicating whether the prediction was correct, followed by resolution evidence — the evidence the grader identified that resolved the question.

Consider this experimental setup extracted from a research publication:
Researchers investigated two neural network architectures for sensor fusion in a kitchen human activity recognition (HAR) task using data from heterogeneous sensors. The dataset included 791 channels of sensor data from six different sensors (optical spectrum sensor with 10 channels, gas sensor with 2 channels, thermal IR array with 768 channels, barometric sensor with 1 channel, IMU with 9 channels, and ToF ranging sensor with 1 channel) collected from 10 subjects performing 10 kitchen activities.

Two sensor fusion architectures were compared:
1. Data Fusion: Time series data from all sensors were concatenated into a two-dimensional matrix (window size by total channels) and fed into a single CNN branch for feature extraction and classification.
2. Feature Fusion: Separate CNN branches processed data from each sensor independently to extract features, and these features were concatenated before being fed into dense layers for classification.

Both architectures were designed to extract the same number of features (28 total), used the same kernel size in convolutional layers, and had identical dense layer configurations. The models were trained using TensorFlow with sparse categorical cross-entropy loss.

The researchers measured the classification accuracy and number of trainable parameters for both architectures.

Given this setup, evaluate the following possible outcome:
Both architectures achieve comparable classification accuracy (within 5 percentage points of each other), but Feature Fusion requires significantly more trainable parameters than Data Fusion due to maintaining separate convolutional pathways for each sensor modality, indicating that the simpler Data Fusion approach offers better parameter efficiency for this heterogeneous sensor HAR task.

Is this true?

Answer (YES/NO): NO